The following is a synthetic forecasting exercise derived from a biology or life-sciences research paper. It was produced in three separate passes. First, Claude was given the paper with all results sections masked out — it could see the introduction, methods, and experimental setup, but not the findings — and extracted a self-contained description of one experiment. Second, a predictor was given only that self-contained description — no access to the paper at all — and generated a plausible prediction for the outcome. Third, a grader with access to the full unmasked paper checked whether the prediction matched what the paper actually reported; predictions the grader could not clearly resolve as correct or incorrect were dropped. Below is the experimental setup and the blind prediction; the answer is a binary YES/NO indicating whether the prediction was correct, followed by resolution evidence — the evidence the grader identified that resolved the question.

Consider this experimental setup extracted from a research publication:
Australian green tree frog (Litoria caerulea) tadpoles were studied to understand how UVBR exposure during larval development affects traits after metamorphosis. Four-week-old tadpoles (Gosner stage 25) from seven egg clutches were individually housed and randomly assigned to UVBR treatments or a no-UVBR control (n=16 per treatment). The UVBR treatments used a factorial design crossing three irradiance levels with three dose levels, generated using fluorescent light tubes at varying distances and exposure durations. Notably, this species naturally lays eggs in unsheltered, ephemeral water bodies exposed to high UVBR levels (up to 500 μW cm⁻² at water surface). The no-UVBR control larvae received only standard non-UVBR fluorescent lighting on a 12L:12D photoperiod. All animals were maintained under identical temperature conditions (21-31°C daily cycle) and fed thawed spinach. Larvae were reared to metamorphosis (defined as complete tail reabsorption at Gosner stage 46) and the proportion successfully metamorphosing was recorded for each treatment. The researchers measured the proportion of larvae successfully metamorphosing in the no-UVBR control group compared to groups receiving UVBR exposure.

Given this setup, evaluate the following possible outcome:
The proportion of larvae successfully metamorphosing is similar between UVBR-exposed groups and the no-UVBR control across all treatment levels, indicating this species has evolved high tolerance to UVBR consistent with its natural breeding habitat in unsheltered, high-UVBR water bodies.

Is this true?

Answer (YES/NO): NO